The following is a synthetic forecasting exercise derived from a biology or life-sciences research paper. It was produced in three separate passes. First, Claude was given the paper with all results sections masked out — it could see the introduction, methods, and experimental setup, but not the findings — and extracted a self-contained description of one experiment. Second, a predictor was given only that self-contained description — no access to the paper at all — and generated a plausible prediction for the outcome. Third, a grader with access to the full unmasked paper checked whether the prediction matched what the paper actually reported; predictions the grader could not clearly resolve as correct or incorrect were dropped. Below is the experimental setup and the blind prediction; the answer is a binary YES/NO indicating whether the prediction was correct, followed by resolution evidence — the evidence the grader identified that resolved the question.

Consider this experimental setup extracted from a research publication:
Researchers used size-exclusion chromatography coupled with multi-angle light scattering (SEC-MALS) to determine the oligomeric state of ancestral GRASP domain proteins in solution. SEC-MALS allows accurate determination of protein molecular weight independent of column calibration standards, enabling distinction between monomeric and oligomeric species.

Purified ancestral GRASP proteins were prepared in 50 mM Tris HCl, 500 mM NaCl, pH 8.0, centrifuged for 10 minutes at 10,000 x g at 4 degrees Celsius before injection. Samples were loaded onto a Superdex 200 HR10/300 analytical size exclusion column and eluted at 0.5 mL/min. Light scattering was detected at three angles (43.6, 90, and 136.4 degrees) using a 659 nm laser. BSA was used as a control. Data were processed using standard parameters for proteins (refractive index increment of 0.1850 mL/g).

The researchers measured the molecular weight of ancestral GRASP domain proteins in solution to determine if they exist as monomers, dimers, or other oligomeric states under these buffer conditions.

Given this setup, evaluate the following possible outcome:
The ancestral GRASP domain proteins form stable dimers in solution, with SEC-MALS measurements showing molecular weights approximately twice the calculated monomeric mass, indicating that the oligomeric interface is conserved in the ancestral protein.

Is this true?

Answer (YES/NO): NO